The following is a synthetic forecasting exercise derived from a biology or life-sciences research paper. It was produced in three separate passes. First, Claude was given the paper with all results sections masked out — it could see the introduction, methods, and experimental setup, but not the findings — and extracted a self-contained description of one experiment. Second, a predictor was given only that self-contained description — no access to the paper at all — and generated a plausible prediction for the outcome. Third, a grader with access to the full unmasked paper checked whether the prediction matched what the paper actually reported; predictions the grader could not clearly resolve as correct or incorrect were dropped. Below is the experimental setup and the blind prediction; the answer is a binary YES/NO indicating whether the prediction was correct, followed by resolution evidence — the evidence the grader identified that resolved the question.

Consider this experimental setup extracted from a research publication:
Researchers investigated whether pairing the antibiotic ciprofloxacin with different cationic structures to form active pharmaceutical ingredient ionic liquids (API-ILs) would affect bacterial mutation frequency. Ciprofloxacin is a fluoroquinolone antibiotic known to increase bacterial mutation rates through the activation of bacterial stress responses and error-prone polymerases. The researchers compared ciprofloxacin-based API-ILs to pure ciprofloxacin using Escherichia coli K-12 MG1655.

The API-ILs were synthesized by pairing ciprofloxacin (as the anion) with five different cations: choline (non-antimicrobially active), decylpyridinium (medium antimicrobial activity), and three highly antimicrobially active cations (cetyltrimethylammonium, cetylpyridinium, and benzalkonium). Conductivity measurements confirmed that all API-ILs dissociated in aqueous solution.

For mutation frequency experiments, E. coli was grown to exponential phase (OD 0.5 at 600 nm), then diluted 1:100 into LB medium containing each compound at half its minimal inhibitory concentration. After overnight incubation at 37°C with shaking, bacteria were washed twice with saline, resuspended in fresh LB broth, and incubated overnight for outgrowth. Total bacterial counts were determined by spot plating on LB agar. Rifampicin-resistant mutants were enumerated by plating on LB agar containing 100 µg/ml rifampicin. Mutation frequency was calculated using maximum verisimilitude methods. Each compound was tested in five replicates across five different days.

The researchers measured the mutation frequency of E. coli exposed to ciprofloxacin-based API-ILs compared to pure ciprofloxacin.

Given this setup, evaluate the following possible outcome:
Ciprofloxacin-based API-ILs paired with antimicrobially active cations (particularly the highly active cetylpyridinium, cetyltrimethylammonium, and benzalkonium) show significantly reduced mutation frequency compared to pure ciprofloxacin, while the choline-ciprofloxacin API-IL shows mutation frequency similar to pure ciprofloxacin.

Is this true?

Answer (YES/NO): NO